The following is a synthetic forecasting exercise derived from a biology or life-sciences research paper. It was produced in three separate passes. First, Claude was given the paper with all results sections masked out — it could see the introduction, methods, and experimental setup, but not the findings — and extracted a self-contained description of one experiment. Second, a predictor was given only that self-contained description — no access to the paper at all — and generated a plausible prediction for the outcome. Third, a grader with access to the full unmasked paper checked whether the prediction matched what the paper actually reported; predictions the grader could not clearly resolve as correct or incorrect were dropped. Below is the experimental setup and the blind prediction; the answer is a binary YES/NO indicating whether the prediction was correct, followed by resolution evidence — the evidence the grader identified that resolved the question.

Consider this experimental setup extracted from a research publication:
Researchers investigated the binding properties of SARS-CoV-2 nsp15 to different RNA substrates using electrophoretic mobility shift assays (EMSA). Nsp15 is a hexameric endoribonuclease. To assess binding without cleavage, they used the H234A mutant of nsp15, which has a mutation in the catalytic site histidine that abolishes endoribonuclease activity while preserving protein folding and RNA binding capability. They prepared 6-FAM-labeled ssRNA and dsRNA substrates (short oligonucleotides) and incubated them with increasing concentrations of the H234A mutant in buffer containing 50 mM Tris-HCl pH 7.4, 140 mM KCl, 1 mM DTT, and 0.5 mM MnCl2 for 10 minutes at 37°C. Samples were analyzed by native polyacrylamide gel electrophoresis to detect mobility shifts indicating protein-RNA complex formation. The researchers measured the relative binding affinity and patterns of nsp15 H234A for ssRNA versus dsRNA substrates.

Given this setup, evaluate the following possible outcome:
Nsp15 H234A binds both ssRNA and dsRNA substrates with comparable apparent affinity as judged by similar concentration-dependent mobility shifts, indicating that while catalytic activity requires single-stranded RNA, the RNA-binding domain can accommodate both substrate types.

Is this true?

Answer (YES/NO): NO